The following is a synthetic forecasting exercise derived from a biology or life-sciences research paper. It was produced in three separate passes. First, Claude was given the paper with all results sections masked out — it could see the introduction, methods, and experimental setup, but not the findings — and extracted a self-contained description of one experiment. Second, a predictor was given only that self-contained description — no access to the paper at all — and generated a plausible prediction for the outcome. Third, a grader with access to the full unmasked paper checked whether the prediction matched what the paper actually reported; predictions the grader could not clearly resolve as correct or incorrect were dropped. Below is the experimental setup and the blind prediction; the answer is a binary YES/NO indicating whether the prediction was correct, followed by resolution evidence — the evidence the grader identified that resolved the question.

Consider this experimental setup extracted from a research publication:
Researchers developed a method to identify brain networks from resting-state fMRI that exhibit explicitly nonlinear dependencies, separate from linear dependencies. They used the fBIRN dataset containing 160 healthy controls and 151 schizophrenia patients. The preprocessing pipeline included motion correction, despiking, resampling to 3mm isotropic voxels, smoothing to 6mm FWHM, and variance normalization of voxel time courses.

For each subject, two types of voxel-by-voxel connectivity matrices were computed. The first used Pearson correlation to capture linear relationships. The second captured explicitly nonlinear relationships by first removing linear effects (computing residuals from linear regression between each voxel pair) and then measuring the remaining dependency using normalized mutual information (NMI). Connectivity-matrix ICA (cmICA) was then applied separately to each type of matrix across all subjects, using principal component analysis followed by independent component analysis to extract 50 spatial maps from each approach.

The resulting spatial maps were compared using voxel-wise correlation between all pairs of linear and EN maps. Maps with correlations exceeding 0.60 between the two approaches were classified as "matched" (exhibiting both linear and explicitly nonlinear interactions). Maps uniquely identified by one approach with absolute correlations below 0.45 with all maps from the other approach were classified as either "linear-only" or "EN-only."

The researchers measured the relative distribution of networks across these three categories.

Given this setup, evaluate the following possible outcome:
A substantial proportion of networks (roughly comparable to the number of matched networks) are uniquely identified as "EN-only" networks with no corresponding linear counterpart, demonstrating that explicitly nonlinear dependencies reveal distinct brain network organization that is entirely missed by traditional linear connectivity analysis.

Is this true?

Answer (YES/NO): NO